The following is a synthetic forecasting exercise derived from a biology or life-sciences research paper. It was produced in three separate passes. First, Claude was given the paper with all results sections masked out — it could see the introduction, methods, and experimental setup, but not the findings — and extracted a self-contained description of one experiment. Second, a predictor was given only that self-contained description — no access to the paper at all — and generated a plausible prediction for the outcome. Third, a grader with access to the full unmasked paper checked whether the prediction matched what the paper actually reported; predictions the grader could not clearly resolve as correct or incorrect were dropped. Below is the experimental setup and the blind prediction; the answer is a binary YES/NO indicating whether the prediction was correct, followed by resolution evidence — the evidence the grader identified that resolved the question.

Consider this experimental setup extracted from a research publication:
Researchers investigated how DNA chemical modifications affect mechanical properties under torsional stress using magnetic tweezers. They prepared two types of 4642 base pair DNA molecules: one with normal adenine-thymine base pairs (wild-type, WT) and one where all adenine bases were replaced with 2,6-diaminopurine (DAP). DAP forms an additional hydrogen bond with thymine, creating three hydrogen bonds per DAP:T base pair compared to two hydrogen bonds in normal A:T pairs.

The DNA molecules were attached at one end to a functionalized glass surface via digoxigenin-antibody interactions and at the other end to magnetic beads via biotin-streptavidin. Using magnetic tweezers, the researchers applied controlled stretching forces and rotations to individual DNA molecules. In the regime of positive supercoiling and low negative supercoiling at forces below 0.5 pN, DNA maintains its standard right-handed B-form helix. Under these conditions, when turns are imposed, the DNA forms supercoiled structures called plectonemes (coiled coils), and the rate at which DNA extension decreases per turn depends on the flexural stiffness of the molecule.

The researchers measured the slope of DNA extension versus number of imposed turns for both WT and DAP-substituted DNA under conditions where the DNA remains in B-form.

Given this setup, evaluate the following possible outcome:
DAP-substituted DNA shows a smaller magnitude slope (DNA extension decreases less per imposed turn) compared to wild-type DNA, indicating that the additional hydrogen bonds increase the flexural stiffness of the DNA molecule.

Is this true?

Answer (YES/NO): NO